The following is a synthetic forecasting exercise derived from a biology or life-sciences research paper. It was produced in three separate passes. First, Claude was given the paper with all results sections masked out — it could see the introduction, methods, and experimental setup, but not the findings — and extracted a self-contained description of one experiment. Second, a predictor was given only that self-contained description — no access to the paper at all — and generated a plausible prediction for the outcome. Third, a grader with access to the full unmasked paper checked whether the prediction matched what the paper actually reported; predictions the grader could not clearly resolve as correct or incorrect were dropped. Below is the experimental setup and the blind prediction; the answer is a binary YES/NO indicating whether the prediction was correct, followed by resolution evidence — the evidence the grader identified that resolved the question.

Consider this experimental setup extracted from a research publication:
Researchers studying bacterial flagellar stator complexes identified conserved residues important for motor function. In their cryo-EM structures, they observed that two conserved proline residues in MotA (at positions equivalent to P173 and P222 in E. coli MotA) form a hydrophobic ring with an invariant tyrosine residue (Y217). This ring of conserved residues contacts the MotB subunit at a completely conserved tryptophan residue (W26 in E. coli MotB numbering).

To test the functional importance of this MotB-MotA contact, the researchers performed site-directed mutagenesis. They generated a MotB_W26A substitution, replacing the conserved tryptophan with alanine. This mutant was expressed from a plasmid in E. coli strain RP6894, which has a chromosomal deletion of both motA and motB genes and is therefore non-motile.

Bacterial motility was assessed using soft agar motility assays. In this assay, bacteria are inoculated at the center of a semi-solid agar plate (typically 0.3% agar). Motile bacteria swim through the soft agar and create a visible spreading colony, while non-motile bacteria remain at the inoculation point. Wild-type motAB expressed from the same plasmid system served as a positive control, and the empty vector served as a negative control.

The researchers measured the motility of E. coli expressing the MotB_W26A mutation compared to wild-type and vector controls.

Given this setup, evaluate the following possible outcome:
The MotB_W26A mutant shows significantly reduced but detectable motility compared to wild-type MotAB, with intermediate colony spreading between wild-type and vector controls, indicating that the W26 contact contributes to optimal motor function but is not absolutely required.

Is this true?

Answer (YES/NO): NO